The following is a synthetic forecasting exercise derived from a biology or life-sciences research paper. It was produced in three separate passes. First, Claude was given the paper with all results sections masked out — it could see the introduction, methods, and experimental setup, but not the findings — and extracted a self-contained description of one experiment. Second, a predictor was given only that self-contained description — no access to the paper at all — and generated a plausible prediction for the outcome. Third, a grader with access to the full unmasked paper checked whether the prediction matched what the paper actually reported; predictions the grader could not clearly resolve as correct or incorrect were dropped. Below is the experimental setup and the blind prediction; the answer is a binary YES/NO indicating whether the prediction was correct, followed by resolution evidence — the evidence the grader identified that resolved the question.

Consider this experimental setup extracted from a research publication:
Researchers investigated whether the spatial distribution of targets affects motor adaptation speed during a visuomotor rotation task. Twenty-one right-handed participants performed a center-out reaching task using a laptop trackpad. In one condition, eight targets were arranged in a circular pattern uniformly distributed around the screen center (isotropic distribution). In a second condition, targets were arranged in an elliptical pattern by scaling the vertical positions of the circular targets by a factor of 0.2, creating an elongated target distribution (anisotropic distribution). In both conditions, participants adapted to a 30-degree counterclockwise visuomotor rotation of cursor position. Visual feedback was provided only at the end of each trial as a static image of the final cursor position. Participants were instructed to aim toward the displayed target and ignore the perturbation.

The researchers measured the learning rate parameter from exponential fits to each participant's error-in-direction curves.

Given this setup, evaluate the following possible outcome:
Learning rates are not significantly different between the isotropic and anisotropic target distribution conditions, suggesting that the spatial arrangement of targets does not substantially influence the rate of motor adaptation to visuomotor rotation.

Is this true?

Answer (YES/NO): NO